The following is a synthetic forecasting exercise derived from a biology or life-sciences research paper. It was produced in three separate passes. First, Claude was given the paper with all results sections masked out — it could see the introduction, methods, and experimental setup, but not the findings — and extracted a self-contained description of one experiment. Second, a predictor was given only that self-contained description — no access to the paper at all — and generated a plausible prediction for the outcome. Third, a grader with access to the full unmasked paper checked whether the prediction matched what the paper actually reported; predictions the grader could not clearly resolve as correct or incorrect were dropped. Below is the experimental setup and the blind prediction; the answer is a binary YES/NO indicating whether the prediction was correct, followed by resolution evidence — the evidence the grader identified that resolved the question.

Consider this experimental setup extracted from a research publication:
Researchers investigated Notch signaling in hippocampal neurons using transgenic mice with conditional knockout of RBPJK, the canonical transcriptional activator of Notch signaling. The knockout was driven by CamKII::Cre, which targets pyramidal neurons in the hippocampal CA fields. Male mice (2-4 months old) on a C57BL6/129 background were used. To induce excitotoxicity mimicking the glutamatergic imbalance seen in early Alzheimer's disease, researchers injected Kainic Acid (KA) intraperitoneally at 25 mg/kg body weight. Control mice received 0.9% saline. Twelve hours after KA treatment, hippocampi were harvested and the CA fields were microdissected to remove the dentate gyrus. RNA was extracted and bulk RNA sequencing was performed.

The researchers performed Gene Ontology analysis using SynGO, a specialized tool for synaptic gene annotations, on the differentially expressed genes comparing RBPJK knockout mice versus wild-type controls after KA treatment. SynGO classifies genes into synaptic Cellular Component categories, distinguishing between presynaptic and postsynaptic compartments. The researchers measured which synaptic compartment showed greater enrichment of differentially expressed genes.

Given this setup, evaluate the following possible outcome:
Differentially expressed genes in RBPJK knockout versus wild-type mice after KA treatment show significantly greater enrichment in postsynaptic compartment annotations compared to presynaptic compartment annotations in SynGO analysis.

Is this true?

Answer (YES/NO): YES